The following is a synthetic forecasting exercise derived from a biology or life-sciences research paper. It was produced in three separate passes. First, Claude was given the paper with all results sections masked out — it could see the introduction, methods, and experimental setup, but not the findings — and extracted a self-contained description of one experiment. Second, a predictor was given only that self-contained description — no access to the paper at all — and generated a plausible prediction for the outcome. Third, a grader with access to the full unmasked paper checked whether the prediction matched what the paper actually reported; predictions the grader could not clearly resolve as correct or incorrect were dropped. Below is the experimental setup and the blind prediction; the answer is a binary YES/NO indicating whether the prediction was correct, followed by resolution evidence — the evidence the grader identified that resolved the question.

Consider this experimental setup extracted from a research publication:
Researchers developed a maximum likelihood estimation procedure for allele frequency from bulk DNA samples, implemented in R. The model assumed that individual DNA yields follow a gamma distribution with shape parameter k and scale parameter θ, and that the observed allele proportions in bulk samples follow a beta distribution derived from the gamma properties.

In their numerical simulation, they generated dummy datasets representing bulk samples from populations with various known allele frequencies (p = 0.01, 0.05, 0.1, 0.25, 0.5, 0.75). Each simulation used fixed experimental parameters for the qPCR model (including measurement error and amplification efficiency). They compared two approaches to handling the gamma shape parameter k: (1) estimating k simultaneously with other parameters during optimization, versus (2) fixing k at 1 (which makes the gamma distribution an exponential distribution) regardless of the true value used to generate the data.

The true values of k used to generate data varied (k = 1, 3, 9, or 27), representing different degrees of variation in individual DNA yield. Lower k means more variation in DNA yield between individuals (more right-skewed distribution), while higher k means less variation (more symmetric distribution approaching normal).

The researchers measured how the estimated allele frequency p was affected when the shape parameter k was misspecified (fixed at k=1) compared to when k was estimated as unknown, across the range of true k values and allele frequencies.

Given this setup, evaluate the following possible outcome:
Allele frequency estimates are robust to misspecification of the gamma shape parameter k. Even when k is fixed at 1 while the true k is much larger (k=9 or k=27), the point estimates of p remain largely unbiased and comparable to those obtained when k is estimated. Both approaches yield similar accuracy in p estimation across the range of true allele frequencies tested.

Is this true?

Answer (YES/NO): YES